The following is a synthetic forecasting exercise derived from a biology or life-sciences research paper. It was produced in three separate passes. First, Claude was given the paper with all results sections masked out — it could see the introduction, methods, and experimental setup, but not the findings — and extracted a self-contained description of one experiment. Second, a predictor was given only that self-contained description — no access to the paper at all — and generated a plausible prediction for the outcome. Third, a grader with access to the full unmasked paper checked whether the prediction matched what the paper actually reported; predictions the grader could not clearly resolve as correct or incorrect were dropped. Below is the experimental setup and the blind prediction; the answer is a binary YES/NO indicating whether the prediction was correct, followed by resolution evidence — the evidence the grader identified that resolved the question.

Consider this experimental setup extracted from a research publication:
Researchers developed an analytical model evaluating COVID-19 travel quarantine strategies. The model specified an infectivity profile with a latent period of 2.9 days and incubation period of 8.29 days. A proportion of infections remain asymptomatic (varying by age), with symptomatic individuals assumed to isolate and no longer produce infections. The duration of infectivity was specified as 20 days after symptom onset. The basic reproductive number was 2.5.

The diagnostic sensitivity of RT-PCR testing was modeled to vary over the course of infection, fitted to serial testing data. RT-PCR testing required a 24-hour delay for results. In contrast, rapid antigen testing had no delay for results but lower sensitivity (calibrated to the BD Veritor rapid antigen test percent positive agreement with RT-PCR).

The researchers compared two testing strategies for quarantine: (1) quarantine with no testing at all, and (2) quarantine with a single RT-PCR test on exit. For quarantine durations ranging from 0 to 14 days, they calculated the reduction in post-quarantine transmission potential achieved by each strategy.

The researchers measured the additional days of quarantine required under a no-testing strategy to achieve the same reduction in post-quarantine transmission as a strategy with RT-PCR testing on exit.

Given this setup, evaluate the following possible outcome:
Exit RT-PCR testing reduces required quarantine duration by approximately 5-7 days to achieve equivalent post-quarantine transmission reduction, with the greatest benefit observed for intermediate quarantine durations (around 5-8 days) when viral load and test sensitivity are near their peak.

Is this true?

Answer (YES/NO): NO